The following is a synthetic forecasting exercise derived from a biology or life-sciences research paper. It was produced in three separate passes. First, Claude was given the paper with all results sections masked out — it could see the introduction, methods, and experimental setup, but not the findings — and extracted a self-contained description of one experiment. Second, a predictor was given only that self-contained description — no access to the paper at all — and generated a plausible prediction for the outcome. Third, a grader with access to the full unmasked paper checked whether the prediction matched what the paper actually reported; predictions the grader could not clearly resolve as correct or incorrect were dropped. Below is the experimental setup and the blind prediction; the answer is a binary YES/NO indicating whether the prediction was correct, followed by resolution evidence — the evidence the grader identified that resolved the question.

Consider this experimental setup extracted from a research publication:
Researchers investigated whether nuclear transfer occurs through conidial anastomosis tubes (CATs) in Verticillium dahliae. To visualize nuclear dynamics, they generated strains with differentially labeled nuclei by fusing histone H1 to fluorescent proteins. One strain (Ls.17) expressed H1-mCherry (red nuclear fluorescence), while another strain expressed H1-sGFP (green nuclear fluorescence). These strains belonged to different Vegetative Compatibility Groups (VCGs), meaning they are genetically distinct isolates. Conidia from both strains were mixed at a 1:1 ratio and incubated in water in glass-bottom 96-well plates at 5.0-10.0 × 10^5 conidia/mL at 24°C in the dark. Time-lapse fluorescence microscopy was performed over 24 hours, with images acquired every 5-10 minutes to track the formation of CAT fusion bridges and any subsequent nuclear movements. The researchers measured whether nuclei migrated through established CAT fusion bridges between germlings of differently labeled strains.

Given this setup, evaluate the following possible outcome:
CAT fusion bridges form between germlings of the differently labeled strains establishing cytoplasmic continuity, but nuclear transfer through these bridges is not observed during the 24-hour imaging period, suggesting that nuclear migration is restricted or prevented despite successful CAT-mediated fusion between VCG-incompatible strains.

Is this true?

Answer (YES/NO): NO